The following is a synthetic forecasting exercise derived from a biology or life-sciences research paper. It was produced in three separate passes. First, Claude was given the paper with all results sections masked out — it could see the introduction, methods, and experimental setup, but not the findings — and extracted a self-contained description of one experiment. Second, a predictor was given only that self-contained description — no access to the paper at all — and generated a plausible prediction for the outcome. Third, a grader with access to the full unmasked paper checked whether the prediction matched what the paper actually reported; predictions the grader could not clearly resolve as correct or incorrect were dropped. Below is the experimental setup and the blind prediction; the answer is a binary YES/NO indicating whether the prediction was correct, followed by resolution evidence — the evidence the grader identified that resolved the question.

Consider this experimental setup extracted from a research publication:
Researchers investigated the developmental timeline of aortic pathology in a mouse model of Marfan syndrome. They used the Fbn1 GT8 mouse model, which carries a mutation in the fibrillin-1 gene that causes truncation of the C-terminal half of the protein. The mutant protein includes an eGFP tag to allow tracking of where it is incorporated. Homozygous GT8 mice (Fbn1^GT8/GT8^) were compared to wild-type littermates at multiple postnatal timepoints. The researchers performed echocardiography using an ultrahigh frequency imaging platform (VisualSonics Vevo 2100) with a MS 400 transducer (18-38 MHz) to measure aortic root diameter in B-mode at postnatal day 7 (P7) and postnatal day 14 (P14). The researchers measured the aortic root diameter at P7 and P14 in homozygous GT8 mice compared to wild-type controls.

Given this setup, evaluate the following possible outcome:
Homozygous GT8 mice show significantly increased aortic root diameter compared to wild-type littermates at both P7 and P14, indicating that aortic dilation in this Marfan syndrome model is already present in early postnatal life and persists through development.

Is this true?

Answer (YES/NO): NO